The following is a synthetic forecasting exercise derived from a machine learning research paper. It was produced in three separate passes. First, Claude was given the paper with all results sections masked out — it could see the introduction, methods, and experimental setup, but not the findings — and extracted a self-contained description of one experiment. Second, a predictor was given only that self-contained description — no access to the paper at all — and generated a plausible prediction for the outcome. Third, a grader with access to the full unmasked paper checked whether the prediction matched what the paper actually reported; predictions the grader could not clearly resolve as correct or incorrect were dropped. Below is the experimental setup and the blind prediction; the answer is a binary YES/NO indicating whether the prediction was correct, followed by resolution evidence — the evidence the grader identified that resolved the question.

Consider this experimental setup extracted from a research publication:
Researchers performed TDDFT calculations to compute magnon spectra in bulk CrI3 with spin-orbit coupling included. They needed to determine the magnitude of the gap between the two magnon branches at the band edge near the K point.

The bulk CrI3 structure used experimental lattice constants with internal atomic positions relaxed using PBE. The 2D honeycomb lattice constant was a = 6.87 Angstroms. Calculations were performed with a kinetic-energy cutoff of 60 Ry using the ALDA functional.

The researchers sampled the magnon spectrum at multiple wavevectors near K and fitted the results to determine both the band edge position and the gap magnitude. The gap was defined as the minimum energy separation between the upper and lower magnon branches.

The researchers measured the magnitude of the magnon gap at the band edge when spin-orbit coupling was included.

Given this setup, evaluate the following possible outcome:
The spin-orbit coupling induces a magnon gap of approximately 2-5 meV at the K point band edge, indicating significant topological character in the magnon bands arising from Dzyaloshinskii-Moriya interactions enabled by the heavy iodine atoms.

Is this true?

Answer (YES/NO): NO